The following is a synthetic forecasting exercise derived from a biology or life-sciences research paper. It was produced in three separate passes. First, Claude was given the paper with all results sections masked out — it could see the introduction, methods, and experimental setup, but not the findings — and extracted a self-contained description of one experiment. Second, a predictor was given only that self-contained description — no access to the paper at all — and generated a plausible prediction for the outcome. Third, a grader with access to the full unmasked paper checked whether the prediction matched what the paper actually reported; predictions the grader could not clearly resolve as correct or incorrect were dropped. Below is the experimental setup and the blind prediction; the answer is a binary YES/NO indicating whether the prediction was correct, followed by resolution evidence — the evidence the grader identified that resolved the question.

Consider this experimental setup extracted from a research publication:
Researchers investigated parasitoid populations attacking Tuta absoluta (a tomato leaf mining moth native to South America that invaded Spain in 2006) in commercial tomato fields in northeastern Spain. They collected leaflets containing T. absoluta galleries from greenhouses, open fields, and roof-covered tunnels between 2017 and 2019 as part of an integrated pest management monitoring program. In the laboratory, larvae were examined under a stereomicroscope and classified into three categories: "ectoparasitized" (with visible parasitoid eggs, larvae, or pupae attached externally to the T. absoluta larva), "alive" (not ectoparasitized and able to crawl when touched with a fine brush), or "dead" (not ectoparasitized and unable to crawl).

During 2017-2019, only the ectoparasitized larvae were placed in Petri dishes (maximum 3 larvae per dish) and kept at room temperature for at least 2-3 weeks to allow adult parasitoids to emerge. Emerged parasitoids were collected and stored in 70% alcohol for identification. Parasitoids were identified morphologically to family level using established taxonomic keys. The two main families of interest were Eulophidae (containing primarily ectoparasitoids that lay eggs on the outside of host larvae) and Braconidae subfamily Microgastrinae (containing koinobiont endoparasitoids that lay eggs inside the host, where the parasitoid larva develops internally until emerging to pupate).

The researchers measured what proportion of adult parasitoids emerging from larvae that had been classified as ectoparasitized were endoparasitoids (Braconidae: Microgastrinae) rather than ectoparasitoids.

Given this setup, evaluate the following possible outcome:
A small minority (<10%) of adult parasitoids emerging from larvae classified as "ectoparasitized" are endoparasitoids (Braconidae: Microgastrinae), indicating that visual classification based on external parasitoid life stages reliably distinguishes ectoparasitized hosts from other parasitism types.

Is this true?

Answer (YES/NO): NO